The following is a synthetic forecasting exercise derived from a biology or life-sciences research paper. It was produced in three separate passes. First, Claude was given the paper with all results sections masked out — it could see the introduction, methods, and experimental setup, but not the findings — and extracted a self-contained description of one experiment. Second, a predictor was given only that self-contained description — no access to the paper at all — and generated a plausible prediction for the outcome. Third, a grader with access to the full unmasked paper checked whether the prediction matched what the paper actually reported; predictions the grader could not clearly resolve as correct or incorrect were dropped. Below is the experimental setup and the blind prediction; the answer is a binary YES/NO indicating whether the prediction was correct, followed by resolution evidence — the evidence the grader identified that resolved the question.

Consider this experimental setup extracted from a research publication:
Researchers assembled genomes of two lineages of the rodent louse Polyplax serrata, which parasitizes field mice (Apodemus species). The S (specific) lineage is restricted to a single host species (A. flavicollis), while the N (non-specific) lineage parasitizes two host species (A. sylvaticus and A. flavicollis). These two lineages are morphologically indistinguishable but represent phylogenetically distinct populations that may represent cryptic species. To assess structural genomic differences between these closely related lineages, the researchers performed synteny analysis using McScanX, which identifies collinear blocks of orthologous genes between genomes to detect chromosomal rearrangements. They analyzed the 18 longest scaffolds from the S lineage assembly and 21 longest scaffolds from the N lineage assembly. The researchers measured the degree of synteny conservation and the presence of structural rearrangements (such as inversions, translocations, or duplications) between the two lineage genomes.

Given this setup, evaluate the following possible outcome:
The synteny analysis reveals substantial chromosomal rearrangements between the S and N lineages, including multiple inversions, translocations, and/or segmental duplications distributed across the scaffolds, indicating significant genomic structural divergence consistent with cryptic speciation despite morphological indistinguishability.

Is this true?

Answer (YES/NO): NO